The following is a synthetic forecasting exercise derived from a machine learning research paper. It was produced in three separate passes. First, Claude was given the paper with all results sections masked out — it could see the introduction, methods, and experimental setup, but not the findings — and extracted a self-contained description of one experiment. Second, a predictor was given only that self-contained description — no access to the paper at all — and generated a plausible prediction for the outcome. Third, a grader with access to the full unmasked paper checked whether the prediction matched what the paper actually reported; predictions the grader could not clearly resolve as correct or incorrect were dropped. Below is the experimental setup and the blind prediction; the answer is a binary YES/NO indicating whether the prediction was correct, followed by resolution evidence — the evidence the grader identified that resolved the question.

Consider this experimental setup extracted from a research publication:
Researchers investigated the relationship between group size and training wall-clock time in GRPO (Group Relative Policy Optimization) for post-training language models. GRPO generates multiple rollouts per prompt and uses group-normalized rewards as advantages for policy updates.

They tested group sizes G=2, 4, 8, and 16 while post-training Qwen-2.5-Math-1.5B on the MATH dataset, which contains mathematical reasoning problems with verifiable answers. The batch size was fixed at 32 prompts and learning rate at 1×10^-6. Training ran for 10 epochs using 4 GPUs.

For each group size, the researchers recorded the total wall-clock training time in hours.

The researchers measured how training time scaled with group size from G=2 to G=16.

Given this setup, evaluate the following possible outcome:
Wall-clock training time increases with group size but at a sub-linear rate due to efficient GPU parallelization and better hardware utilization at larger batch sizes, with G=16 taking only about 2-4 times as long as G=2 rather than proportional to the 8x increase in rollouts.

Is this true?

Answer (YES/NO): NO